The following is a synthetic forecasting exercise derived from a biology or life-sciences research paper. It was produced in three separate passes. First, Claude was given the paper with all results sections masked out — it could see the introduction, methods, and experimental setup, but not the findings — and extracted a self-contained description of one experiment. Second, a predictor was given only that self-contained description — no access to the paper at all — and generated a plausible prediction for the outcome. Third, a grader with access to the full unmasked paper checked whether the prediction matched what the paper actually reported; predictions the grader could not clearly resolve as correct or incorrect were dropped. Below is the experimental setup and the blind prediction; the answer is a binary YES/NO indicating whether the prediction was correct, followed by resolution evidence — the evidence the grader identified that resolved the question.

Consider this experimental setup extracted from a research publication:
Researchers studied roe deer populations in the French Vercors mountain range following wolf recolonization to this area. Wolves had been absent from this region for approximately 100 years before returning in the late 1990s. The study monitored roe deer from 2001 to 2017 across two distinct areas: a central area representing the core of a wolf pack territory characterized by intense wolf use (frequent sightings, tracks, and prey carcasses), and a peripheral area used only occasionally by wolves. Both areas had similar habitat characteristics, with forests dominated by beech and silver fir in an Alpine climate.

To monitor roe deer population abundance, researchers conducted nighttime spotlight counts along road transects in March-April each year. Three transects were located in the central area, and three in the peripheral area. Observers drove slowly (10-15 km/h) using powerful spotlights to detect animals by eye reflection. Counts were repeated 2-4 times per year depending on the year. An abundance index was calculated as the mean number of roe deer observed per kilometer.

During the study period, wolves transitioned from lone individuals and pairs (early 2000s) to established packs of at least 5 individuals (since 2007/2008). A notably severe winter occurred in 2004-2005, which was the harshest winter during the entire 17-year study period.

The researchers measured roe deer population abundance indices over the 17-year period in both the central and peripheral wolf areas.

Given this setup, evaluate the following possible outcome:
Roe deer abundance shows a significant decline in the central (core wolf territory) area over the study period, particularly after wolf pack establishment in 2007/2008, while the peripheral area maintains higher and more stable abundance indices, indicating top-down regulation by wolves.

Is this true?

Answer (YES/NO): NO